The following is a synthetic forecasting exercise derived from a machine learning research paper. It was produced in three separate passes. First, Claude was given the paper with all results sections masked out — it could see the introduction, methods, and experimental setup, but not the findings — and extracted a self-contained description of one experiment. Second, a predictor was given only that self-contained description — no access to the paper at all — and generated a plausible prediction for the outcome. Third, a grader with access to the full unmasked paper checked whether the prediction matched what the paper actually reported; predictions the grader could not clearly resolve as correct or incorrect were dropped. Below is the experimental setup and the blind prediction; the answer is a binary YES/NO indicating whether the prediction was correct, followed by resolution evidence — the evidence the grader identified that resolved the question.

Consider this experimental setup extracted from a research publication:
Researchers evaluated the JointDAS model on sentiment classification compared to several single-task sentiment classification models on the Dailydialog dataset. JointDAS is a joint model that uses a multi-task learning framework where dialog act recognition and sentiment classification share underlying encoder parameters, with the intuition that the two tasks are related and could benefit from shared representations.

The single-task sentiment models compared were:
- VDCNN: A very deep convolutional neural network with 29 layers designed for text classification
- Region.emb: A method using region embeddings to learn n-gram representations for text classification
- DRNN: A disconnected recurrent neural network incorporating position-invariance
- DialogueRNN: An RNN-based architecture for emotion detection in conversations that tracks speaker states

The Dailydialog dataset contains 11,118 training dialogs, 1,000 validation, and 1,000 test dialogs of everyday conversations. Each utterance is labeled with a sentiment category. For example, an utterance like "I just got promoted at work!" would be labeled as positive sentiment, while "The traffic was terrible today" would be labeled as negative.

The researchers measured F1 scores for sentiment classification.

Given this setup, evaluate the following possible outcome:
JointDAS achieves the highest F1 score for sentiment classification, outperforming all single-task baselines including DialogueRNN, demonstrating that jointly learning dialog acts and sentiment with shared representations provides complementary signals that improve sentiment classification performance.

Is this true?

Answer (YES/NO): NO